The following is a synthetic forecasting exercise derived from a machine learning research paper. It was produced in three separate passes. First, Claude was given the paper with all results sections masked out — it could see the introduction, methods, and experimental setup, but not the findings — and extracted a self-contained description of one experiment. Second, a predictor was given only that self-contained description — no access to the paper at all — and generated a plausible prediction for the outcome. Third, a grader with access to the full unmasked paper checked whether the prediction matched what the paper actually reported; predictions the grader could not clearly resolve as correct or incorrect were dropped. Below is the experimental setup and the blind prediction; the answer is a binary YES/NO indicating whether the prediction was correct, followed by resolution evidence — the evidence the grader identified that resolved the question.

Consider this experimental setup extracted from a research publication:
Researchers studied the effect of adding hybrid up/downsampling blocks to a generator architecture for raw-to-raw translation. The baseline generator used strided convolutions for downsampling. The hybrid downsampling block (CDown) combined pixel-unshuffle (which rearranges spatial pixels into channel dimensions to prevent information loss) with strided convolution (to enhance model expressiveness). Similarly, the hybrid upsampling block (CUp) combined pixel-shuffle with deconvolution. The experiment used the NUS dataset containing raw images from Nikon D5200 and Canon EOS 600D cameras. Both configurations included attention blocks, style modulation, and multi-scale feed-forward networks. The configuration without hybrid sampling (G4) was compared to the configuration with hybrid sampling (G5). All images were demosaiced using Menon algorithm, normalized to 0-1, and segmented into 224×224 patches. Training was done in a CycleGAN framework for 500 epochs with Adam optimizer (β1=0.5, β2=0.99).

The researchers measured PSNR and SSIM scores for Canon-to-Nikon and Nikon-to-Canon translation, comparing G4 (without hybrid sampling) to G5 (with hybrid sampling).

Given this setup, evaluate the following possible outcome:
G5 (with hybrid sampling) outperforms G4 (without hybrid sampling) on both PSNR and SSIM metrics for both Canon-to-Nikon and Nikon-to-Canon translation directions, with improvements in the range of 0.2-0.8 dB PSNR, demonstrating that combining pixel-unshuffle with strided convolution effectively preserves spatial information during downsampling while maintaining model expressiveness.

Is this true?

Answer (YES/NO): NO